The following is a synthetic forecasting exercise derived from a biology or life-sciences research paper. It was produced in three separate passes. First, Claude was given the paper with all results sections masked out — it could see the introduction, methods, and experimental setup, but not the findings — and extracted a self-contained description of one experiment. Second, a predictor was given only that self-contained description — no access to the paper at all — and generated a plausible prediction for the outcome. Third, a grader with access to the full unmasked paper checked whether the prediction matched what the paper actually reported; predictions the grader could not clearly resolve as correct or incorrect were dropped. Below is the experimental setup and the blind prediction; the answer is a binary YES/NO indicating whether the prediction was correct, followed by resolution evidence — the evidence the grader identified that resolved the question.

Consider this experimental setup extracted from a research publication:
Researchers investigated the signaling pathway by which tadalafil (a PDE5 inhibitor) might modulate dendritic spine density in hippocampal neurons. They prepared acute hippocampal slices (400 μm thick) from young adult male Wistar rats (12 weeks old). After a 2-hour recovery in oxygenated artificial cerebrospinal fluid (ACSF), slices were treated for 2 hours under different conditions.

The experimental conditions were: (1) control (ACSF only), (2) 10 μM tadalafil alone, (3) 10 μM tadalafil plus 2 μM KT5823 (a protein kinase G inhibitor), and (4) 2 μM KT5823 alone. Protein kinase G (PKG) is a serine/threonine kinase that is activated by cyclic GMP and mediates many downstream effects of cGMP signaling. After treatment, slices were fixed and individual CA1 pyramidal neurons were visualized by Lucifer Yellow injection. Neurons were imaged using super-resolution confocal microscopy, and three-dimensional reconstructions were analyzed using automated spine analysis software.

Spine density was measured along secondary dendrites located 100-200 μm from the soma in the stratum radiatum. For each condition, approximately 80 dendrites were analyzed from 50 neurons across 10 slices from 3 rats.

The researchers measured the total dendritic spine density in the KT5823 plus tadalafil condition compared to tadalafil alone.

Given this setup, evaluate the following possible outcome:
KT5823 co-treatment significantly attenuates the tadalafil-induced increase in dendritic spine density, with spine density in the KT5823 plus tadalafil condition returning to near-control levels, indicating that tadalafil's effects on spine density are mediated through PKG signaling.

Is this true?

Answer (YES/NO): YES